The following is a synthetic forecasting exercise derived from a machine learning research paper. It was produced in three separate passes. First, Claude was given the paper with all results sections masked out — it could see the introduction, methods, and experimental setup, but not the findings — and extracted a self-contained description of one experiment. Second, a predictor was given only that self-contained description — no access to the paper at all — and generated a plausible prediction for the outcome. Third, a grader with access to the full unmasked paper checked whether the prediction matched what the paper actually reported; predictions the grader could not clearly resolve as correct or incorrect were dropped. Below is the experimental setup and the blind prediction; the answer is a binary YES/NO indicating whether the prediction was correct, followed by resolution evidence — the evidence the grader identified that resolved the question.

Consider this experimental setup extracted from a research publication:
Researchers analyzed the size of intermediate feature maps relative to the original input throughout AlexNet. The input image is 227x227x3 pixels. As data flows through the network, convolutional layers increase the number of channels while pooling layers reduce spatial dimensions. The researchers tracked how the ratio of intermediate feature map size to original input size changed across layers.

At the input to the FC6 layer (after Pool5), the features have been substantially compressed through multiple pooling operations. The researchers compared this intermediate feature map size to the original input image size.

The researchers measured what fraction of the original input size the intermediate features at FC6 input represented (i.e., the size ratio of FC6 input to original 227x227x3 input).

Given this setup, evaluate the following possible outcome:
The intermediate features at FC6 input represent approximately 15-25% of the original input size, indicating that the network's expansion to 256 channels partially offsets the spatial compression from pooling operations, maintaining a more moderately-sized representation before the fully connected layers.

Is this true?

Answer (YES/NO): YES